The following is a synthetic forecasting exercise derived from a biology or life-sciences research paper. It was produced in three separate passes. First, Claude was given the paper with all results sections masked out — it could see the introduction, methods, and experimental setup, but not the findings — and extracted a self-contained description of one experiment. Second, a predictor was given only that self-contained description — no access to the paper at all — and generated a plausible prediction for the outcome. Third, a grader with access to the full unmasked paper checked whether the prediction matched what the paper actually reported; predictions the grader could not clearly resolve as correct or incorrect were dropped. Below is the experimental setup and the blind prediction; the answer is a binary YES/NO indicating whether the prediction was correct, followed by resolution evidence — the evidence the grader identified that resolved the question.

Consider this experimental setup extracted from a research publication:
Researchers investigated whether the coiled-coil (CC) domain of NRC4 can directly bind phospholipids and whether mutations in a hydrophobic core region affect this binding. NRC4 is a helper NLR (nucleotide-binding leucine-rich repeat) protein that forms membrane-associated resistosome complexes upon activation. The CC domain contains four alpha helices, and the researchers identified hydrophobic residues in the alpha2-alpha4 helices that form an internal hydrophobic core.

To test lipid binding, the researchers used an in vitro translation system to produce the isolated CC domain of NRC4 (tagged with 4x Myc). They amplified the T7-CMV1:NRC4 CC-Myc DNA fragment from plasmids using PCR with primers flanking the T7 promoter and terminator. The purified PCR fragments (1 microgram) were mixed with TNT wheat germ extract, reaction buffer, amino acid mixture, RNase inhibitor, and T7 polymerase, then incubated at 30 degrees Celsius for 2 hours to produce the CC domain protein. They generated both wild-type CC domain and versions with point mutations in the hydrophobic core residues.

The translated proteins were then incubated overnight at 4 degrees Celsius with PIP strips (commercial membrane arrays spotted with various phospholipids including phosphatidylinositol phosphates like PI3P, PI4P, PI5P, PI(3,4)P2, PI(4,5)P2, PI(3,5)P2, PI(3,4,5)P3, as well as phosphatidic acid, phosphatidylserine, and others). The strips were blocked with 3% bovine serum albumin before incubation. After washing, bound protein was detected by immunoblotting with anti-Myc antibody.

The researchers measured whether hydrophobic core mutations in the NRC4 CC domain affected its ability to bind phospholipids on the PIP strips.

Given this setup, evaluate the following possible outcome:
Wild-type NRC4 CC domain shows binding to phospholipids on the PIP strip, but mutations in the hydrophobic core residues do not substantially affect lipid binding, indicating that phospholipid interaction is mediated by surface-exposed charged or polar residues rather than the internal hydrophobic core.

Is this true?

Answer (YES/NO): NO